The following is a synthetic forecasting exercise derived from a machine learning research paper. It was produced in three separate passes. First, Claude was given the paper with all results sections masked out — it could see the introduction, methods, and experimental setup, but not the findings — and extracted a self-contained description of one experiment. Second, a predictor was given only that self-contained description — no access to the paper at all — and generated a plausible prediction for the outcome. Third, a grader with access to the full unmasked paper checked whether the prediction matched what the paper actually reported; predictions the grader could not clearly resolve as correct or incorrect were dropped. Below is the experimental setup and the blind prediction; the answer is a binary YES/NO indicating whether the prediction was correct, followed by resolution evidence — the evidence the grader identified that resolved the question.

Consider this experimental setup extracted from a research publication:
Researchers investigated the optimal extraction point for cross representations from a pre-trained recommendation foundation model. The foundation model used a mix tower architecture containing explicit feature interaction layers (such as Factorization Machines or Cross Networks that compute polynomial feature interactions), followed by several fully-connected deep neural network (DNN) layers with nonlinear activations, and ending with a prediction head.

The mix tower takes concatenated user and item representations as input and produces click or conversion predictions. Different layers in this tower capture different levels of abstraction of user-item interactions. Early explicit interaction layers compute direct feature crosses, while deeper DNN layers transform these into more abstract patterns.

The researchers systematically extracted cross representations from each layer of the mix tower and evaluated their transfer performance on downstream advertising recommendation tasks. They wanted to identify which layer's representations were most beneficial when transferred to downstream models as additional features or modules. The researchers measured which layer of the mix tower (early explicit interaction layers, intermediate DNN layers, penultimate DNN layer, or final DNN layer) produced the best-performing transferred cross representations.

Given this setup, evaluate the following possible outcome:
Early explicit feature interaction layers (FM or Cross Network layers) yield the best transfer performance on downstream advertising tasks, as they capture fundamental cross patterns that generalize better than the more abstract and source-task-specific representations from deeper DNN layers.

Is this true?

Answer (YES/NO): NO